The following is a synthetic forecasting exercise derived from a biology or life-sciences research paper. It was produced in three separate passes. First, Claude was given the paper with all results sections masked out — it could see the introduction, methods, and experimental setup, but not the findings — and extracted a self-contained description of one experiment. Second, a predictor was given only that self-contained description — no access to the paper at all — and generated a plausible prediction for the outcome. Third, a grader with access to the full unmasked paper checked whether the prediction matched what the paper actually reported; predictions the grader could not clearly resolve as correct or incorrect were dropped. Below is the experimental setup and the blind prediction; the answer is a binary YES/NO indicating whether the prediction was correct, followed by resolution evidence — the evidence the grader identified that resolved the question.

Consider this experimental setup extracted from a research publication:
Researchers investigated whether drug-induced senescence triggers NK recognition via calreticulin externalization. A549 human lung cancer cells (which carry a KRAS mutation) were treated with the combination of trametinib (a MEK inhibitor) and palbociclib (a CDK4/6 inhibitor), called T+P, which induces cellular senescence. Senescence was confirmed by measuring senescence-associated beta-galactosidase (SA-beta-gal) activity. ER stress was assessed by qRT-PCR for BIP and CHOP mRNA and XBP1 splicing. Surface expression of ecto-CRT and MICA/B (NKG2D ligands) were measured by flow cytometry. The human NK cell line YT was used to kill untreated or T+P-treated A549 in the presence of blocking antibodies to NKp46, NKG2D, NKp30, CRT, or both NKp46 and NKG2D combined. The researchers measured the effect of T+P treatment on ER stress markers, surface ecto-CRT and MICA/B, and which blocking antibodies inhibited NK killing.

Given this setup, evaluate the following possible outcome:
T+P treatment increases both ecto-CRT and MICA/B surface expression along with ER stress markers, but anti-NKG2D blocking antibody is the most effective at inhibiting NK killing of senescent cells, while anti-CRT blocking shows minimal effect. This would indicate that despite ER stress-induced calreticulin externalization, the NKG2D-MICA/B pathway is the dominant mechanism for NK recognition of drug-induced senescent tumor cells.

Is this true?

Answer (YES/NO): NO